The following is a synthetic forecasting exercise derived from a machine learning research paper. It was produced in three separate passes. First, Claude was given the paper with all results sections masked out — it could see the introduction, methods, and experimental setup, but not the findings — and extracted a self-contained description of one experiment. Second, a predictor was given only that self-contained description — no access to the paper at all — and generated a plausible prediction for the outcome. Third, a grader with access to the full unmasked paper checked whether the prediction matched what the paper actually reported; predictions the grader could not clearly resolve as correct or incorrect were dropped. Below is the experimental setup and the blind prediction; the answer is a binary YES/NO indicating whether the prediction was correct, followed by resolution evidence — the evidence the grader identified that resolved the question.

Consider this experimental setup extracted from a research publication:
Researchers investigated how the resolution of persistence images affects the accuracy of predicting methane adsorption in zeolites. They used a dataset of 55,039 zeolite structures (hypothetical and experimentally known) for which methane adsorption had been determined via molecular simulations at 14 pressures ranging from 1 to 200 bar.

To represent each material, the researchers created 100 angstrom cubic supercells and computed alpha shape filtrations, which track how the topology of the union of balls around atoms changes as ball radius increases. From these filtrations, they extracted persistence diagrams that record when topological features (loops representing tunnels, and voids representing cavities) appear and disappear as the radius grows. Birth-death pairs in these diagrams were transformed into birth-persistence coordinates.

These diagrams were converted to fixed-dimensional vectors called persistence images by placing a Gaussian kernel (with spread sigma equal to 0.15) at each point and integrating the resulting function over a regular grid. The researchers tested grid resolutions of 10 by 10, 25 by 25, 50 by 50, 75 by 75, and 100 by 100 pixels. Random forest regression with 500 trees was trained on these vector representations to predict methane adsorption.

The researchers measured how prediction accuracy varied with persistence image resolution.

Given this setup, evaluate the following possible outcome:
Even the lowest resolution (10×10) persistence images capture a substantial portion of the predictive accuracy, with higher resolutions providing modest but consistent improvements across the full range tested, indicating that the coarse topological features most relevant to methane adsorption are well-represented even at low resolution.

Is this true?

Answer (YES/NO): NO